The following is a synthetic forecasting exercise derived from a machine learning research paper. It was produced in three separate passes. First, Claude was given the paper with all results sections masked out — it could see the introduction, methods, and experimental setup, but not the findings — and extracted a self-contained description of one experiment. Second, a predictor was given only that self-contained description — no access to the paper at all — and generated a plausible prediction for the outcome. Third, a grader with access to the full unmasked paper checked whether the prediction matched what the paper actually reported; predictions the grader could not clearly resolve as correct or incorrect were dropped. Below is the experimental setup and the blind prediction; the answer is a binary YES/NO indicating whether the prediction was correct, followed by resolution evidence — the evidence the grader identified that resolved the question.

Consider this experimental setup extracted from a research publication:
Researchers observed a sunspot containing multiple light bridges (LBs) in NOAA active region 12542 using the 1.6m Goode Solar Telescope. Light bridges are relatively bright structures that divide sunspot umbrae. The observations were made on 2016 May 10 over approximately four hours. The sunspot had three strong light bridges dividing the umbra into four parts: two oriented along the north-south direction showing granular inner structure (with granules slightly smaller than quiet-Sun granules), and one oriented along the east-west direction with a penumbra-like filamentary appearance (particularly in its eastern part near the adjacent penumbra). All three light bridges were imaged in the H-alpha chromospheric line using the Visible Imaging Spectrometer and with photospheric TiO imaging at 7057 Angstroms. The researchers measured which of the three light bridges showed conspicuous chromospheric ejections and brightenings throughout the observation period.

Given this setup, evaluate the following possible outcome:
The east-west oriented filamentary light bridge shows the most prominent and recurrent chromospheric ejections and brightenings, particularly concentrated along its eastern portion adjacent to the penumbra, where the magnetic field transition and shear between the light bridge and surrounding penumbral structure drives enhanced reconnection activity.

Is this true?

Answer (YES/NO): NO